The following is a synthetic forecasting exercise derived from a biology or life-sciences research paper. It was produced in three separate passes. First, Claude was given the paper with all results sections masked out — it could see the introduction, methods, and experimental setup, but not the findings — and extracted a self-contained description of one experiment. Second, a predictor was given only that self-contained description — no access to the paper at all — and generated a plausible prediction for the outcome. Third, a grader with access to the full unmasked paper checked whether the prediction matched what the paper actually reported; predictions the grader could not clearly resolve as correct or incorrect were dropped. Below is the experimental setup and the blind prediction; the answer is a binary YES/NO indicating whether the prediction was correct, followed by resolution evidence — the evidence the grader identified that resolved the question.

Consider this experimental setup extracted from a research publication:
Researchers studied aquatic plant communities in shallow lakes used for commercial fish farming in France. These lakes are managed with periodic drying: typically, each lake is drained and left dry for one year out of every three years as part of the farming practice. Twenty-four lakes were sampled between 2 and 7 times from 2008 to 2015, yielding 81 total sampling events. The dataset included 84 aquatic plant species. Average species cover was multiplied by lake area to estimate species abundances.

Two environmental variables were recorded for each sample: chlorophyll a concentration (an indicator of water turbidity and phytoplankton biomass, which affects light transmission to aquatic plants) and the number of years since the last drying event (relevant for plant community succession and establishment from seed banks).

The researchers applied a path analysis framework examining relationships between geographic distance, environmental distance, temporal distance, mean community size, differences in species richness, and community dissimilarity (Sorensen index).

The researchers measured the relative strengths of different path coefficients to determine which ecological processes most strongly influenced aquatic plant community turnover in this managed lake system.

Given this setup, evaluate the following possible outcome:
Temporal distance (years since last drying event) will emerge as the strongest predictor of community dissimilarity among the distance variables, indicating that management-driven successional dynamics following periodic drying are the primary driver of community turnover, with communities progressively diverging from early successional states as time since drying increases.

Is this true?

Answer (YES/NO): NO